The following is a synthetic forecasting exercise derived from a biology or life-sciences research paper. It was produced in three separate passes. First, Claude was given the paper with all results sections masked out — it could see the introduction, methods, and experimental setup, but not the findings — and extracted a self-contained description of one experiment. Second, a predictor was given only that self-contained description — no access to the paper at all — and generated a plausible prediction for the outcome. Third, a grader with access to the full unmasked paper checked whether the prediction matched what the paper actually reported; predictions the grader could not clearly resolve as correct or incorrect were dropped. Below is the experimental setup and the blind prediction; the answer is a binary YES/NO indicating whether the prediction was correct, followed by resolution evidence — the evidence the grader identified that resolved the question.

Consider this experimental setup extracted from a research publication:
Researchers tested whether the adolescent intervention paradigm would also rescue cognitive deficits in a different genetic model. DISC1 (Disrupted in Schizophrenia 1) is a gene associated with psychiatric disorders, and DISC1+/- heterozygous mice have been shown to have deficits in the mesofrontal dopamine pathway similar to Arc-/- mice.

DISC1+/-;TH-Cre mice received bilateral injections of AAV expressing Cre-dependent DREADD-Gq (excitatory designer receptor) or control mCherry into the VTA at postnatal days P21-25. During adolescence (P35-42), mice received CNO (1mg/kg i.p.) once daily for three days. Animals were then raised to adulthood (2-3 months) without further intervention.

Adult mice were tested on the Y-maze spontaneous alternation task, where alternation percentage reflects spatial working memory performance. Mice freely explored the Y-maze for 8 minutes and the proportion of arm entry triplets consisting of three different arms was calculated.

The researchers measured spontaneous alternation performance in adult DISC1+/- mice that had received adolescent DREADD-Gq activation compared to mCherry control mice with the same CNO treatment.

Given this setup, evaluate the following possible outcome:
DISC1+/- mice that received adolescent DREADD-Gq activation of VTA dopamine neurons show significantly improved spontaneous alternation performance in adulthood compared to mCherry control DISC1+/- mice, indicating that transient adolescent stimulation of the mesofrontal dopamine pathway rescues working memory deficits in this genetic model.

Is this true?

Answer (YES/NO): YES